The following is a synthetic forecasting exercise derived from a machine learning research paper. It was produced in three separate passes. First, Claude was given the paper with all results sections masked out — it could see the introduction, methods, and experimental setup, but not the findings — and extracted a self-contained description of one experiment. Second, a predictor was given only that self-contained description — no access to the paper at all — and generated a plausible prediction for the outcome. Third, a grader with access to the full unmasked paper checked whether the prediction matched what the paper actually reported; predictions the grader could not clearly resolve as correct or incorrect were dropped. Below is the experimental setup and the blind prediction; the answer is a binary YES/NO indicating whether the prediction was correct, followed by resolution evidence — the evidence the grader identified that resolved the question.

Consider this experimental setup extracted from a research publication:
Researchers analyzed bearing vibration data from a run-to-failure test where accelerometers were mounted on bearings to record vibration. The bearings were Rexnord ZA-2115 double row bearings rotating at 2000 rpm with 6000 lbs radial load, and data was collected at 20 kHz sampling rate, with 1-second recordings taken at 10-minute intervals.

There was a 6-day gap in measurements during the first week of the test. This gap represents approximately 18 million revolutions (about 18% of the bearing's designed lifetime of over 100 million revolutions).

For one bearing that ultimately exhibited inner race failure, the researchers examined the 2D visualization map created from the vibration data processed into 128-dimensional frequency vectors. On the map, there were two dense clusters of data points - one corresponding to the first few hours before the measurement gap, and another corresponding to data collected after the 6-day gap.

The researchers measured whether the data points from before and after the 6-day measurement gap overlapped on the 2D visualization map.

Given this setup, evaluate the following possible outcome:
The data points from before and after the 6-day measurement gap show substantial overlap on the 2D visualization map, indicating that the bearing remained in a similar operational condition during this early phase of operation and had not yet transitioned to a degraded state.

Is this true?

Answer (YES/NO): NO